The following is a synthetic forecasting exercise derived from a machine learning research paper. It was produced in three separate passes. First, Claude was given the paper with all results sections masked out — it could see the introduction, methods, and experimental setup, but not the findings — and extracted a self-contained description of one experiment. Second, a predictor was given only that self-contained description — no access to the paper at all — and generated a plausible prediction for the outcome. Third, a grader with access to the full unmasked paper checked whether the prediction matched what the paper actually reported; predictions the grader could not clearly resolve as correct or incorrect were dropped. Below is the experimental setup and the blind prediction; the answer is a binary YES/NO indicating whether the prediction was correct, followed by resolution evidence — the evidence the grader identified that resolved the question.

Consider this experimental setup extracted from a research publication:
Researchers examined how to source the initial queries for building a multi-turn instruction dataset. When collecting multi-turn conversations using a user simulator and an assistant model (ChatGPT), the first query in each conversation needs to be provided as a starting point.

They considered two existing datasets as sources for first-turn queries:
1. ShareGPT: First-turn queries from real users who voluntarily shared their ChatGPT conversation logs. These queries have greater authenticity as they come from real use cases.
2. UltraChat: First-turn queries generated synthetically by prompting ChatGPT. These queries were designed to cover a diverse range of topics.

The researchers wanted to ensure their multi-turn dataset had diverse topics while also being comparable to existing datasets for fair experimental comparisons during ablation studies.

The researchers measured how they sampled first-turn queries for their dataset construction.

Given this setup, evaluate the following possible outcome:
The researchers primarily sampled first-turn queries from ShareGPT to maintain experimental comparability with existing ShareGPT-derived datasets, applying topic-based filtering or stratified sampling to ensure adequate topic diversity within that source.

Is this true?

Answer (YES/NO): NO